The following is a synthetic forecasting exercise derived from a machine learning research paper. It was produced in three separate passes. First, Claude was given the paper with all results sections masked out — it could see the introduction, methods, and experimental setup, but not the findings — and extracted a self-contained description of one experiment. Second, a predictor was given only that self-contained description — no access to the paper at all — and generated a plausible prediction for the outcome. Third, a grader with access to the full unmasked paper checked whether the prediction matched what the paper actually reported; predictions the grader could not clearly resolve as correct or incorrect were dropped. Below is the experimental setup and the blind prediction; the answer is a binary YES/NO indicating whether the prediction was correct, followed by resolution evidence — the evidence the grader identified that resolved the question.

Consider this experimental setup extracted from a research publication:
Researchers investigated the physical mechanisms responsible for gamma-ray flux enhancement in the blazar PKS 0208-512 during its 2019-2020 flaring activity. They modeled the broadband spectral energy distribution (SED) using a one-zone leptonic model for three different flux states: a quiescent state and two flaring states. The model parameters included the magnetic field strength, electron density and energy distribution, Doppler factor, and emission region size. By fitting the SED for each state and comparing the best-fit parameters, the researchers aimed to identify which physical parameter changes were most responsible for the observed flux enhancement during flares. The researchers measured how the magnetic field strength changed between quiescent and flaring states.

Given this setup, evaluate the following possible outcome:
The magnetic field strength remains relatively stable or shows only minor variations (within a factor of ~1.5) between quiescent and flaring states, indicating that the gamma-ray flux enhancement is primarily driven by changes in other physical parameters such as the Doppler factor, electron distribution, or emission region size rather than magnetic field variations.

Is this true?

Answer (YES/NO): NO